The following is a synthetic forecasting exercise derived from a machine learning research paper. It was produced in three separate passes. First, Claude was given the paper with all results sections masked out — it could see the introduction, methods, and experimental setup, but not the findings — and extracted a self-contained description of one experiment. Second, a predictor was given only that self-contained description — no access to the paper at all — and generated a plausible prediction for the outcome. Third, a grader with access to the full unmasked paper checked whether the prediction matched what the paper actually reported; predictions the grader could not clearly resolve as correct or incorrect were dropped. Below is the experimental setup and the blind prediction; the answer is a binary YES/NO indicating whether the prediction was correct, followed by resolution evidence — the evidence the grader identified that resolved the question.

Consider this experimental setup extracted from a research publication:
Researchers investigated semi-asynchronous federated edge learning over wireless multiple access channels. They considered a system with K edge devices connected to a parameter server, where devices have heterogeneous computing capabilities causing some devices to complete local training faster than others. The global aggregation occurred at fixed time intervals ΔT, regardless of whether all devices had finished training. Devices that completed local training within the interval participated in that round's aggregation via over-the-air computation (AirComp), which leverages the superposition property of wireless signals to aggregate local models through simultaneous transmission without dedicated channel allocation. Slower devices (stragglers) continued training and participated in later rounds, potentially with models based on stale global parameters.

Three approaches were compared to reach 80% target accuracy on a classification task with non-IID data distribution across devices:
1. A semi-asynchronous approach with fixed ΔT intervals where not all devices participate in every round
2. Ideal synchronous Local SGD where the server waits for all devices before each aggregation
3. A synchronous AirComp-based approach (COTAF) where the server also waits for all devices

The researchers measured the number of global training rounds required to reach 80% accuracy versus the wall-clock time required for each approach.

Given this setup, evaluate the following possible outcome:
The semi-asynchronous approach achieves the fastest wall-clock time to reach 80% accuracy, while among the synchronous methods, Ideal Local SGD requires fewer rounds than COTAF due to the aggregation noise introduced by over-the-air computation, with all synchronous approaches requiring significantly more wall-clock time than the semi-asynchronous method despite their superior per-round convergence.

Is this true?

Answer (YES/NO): YES